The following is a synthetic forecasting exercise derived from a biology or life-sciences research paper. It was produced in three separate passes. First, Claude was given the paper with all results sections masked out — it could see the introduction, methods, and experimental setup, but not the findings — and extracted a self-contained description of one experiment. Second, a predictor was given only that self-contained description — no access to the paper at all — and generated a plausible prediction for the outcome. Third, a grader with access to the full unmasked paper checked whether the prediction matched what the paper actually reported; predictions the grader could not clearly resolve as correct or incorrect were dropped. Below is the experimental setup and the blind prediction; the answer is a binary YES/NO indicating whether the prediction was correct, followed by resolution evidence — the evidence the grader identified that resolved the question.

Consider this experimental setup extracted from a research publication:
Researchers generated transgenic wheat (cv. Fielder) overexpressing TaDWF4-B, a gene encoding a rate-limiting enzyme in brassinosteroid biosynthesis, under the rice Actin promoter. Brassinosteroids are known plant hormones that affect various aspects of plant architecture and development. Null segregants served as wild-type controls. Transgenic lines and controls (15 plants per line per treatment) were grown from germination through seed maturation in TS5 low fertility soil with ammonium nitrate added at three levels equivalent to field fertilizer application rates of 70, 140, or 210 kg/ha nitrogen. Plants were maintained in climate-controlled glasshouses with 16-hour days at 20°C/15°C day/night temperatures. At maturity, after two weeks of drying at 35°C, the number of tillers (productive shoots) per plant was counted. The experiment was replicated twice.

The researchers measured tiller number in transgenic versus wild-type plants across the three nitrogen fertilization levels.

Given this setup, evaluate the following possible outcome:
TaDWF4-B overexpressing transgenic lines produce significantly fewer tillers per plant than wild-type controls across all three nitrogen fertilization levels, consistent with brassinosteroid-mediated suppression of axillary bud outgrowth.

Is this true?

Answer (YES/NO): NO